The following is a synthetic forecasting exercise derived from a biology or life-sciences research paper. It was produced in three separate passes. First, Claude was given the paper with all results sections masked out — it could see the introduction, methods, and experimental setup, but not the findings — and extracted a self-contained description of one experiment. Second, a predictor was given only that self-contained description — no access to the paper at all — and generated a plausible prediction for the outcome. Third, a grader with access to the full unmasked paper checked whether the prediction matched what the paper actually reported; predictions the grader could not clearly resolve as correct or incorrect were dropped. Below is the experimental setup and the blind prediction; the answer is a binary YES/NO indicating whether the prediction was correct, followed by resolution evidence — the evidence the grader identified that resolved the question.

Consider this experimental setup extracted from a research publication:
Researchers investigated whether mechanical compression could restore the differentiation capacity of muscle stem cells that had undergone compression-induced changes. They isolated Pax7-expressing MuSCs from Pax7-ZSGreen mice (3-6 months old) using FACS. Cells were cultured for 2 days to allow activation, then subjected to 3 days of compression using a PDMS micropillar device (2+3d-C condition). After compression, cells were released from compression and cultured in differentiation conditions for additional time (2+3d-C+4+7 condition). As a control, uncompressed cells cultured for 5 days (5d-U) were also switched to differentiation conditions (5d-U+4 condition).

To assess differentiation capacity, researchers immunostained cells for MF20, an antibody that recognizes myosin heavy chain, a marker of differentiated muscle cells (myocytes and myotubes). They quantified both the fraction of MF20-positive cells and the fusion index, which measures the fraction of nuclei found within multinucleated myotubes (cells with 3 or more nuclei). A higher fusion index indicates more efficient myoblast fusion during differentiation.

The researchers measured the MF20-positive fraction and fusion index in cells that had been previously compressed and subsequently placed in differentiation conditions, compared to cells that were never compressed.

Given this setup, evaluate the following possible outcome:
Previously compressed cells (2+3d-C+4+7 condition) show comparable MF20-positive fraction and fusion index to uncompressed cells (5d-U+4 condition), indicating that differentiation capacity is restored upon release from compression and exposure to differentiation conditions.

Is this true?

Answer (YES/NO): YES